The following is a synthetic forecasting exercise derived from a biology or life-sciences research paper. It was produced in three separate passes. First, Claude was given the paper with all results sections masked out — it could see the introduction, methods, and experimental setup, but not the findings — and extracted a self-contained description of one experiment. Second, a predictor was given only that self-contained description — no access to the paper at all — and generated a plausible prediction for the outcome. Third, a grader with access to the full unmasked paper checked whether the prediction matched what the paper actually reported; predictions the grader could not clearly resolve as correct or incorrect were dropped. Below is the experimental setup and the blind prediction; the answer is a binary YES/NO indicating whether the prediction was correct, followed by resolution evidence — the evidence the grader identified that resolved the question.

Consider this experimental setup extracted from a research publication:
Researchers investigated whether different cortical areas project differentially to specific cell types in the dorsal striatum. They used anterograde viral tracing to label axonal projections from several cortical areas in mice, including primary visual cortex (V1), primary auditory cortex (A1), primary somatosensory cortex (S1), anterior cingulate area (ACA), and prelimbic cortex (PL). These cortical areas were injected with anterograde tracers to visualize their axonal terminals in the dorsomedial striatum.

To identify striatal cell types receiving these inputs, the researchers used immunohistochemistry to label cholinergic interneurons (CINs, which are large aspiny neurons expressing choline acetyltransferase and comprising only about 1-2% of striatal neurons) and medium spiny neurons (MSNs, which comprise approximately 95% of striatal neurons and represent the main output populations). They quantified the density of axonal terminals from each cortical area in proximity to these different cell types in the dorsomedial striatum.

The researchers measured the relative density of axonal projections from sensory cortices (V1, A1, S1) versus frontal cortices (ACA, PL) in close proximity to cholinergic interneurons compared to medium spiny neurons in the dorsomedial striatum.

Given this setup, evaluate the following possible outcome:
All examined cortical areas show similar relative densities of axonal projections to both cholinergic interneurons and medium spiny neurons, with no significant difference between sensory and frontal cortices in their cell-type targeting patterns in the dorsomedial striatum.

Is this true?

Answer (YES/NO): NO